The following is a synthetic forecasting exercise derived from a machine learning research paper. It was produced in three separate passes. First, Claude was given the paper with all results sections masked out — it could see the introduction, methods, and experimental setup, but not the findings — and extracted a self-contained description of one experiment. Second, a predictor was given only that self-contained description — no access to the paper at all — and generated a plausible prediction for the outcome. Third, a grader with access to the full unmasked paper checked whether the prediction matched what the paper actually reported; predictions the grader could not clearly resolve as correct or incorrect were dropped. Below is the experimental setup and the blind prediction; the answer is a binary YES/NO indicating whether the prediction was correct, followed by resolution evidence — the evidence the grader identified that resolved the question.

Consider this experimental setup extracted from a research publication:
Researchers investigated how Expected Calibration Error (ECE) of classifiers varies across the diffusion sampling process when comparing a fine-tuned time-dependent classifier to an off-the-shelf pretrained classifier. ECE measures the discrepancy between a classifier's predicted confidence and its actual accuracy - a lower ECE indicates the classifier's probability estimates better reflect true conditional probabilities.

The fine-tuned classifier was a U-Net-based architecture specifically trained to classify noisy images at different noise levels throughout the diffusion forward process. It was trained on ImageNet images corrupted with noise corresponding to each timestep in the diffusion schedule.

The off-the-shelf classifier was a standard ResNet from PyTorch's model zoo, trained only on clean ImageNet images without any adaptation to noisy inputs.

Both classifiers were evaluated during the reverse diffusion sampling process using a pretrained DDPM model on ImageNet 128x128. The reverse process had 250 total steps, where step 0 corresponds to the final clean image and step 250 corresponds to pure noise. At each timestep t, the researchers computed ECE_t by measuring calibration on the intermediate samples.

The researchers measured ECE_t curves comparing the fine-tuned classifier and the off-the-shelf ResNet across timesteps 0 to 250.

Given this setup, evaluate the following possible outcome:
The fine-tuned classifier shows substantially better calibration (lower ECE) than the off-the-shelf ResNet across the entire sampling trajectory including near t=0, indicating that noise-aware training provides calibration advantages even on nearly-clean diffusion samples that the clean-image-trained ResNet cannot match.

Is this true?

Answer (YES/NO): NO